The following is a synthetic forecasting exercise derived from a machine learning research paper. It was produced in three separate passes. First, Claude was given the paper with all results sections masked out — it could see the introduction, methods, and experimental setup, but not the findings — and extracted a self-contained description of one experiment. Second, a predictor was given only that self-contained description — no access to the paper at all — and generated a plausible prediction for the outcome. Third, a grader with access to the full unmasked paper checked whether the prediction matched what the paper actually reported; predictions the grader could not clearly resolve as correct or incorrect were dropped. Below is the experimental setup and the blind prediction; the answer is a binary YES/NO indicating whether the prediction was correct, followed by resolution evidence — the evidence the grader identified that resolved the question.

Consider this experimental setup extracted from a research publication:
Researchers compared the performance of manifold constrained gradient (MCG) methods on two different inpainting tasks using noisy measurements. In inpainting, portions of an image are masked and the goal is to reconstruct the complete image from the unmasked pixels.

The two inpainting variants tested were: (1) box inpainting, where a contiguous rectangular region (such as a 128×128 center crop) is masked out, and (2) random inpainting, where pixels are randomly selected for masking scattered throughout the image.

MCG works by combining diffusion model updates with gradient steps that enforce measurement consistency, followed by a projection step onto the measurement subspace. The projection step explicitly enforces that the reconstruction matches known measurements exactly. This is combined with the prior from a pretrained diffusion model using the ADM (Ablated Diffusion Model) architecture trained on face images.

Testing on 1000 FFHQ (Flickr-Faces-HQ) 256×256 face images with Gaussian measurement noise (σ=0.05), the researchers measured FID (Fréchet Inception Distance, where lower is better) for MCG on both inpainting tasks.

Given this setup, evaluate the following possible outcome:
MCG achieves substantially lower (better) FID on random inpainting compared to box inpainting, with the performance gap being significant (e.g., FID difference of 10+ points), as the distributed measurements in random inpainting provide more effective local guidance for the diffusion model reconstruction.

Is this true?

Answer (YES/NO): YES